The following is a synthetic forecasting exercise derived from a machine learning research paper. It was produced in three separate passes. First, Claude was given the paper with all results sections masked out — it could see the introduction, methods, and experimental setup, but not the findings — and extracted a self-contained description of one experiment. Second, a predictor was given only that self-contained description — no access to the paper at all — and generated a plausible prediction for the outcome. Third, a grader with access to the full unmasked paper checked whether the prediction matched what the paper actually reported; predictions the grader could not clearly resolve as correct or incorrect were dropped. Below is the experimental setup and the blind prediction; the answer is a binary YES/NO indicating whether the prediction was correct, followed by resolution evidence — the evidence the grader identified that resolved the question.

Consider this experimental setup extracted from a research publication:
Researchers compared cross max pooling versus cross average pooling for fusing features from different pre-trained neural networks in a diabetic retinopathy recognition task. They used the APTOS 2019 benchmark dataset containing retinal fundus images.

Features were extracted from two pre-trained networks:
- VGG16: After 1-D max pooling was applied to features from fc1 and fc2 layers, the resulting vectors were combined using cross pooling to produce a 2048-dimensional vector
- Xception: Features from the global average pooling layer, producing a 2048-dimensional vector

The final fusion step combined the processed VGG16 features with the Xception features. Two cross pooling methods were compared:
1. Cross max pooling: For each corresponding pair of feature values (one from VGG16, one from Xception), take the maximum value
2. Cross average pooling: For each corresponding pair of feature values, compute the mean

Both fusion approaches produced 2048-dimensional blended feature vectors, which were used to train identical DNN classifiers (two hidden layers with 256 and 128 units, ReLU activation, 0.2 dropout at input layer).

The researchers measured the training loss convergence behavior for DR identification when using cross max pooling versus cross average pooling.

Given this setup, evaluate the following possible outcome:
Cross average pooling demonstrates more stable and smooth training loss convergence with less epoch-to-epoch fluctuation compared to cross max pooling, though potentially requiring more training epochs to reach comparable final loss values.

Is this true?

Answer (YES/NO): NO